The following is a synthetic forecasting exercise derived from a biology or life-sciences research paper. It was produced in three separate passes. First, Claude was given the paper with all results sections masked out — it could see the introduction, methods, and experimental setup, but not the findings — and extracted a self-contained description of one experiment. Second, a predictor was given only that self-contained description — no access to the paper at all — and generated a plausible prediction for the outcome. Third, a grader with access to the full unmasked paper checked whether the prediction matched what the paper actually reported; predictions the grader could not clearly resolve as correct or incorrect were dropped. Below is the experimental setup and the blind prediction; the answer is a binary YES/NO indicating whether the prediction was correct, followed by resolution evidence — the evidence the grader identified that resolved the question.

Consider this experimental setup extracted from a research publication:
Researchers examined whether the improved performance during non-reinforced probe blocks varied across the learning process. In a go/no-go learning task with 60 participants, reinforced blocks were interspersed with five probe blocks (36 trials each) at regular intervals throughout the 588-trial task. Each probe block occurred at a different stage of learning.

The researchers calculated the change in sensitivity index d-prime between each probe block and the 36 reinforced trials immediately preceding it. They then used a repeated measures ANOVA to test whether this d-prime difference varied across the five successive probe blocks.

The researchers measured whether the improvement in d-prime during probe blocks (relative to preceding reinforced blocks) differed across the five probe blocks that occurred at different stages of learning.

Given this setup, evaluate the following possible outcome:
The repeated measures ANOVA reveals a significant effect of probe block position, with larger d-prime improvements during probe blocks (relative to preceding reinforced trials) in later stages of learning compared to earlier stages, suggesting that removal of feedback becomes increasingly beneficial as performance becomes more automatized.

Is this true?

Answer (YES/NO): NO